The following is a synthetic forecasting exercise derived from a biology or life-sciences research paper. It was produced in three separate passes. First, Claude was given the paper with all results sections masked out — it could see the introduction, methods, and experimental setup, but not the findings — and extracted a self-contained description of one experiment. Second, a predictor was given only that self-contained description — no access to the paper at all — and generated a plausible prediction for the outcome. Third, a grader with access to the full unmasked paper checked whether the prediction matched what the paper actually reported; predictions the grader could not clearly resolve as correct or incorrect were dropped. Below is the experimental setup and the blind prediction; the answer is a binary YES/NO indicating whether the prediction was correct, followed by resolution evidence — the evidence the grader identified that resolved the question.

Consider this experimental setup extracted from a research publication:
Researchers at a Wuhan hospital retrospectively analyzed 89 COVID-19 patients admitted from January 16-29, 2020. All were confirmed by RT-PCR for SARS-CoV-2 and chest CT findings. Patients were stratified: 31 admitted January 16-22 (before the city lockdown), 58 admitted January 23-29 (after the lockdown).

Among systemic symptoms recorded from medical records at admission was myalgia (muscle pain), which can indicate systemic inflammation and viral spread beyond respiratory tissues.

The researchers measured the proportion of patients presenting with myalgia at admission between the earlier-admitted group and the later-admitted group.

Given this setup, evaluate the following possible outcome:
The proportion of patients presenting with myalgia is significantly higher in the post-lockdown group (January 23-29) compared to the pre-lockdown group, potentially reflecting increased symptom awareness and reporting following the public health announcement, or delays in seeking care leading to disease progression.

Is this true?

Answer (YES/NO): NO